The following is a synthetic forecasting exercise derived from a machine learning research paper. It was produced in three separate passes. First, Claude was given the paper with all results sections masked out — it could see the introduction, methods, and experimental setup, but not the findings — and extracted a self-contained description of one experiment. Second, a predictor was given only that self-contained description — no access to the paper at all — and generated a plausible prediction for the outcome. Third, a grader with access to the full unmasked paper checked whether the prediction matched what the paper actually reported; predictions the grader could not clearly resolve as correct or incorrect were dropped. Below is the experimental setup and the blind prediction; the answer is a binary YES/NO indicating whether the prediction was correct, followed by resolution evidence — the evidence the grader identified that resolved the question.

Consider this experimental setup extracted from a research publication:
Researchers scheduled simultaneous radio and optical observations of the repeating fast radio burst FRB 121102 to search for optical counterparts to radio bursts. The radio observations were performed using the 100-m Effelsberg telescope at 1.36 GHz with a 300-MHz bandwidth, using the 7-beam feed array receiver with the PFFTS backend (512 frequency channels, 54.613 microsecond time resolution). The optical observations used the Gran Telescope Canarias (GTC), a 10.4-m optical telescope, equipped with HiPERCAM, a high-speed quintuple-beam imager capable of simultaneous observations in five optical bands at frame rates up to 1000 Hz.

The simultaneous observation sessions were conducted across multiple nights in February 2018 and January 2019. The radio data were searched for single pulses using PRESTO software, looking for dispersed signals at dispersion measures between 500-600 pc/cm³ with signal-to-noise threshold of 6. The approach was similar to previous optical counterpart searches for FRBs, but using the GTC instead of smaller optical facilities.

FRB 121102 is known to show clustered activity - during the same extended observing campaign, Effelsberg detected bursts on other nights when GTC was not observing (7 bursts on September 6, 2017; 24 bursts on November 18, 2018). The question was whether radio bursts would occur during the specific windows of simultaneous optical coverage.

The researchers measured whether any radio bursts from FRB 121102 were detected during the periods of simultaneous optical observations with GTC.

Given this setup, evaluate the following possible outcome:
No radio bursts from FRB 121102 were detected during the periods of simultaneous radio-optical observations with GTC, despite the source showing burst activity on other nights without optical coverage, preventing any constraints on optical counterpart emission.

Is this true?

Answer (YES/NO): YES